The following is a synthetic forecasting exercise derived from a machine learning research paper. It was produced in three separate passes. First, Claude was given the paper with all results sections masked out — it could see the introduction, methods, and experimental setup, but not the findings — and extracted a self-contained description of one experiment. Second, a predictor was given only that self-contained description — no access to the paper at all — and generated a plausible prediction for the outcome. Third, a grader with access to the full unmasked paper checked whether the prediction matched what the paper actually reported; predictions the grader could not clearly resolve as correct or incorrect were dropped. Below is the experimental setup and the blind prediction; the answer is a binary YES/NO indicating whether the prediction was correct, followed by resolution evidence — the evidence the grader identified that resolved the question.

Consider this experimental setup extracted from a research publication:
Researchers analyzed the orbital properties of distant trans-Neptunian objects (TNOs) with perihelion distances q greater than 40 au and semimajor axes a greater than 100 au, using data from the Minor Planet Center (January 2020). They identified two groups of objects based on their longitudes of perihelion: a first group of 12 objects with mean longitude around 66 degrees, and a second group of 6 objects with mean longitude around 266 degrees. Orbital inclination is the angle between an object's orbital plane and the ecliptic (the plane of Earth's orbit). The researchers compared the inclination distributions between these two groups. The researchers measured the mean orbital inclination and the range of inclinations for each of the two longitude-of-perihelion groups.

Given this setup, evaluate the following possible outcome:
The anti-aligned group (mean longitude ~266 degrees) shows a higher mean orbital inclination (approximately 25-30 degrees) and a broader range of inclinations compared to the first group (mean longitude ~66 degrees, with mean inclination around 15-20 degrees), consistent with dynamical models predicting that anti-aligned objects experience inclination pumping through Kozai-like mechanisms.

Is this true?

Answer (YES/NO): YES